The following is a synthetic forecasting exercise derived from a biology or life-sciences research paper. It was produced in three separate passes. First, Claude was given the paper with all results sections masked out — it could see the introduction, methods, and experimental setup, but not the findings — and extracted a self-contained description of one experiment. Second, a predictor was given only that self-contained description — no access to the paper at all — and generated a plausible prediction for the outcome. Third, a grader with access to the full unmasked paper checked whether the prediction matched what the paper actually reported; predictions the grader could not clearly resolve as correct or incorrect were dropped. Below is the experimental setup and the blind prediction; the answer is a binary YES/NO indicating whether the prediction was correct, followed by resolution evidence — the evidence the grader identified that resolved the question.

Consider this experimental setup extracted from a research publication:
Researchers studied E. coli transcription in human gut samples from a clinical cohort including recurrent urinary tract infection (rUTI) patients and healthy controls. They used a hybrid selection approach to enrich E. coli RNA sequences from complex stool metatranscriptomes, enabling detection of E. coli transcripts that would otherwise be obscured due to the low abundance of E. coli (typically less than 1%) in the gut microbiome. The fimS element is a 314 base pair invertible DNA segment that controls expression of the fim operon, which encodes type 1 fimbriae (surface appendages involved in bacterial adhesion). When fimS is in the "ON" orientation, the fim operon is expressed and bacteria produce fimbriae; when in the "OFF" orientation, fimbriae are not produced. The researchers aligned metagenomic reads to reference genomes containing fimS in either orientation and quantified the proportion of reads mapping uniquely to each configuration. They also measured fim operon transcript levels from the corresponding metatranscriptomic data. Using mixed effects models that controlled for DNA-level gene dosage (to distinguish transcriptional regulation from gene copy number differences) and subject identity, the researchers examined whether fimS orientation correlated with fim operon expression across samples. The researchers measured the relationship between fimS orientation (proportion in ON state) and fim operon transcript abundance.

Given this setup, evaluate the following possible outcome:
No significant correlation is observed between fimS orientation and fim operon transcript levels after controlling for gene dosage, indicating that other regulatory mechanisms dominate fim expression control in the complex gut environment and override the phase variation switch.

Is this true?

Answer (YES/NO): NO